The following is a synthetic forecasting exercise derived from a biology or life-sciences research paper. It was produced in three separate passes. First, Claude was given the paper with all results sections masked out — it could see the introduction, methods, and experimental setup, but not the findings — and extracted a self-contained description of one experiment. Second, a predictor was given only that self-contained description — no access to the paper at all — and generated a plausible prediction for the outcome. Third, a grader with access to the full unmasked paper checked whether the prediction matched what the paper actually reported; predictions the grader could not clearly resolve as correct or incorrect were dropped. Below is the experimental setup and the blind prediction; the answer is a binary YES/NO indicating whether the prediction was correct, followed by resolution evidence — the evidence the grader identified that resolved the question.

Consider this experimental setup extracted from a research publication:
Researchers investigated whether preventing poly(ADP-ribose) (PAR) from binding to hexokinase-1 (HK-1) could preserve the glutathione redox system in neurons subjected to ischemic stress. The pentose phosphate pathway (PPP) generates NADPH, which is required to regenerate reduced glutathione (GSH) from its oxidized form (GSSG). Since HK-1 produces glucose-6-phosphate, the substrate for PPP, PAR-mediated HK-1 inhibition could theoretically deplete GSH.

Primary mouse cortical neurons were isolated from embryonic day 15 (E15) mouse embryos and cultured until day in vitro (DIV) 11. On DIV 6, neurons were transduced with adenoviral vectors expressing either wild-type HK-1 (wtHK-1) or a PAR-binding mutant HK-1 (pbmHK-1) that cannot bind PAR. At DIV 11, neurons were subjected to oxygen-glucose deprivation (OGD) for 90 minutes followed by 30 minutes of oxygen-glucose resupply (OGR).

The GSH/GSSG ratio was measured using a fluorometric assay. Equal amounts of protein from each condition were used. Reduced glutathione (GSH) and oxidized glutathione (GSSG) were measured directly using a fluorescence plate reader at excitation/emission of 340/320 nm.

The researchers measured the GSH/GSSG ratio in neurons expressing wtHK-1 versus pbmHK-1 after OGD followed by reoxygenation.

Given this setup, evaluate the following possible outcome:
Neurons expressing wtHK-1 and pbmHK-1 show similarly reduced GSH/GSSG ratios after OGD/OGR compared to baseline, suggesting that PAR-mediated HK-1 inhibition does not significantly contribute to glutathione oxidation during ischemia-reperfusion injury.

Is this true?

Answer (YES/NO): NO